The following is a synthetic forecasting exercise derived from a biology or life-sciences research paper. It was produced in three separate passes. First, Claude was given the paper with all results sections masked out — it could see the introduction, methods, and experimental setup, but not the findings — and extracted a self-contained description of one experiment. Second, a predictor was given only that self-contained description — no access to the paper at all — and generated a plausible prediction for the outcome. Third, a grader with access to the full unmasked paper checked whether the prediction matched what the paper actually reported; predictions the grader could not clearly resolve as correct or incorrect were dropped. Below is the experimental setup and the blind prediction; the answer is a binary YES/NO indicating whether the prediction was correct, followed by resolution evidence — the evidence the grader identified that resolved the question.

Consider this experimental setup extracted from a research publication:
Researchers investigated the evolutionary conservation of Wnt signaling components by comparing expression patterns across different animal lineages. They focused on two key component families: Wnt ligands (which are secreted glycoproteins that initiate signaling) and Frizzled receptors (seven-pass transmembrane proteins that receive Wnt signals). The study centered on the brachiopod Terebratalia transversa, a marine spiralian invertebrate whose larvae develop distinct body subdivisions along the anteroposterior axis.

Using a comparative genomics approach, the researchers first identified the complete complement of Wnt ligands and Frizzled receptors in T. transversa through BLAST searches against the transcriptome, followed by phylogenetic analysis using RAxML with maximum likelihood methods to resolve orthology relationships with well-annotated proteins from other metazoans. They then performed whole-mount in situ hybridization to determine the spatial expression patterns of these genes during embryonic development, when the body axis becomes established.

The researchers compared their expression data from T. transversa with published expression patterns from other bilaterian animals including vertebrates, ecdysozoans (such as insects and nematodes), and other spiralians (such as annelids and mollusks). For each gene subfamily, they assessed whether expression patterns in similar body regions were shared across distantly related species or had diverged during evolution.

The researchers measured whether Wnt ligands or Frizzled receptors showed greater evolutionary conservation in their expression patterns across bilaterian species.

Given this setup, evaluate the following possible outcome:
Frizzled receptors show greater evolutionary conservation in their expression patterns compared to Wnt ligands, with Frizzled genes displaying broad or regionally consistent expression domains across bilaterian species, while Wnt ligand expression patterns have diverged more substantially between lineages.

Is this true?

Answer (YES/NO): YES